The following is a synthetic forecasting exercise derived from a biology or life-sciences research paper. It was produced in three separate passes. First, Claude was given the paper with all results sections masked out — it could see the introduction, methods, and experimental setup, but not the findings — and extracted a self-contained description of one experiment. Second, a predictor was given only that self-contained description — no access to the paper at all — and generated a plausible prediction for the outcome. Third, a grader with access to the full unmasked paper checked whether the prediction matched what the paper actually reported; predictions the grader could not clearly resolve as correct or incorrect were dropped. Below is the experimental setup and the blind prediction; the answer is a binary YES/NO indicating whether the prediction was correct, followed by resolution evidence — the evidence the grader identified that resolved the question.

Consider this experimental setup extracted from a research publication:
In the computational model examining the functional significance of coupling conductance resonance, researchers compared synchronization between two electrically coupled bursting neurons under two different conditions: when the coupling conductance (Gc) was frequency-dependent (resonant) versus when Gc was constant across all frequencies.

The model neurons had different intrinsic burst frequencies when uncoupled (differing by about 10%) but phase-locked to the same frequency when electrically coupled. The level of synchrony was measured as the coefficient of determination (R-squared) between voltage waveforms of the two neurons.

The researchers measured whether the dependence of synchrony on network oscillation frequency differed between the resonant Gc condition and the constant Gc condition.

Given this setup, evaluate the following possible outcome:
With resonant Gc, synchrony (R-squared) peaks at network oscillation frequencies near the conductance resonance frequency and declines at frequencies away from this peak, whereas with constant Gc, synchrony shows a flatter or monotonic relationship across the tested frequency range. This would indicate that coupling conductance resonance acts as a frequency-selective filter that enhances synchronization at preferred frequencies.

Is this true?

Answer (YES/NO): YES